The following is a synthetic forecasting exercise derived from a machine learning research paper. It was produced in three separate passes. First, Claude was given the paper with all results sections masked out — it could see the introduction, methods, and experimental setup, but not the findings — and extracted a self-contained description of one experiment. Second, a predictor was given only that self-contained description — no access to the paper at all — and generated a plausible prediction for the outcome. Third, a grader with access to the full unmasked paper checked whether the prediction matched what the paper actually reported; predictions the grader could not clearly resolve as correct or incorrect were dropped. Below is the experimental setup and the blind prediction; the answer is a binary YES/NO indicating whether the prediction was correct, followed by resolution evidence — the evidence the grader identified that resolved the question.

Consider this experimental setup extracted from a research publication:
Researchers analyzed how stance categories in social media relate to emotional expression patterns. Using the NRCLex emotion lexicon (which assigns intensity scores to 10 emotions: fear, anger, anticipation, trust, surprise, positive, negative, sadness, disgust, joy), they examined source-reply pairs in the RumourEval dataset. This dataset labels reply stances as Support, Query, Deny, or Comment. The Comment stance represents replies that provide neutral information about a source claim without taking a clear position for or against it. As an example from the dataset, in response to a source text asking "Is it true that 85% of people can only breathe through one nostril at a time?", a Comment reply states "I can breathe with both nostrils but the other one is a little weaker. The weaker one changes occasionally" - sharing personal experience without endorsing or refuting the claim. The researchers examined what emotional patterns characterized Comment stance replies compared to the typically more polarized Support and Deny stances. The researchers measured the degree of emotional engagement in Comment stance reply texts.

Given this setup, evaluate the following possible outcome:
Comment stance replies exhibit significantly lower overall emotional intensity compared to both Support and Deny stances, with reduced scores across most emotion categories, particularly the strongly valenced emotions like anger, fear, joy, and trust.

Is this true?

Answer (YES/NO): YES